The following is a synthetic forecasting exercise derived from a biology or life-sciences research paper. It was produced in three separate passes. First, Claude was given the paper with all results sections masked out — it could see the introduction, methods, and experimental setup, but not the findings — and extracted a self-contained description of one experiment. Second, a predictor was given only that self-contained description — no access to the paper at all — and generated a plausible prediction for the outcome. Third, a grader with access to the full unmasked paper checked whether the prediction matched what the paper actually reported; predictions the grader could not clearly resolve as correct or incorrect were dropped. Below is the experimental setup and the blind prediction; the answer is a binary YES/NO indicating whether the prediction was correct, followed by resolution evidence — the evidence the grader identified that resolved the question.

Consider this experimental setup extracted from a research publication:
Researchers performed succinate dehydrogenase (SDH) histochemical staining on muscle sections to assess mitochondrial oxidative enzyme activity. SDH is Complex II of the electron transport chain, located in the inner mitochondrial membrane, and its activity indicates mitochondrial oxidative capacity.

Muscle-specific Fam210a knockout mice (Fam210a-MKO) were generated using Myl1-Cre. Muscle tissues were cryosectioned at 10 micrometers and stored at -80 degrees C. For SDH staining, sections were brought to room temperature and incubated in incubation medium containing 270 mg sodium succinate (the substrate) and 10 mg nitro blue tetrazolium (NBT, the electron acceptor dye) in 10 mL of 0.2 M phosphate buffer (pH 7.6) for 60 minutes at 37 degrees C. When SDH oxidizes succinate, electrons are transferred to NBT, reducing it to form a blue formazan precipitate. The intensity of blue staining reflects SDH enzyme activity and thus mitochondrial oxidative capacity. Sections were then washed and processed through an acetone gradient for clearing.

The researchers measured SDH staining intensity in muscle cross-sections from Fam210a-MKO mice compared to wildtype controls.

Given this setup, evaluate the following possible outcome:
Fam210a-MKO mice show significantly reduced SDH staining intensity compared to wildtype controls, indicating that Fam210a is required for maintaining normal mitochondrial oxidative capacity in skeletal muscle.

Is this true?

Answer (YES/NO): YES